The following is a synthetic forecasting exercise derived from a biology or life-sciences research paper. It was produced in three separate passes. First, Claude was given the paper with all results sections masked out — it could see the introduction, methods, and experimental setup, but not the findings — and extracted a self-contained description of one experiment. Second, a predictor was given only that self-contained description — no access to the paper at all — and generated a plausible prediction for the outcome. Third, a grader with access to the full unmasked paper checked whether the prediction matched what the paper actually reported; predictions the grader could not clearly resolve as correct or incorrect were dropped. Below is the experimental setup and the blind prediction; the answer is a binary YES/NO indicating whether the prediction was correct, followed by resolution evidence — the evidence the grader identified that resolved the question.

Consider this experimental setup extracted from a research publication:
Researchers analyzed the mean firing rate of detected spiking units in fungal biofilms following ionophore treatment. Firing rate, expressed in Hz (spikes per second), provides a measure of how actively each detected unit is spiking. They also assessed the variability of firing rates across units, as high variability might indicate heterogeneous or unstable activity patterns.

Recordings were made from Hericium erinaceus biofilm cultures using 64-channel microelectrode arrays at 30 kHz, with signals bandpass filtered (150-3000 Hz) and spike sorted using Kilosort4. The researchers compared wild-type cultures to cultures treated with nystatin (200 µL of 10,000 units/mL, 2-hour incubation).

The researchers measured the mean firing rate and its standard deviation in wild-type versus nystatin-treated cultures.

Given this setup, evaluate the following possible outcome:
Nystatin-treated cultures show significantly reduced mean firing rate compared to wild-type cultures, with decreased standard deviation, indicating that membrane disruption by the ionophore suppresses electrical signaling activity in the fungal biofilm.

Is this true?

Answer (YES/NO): NO